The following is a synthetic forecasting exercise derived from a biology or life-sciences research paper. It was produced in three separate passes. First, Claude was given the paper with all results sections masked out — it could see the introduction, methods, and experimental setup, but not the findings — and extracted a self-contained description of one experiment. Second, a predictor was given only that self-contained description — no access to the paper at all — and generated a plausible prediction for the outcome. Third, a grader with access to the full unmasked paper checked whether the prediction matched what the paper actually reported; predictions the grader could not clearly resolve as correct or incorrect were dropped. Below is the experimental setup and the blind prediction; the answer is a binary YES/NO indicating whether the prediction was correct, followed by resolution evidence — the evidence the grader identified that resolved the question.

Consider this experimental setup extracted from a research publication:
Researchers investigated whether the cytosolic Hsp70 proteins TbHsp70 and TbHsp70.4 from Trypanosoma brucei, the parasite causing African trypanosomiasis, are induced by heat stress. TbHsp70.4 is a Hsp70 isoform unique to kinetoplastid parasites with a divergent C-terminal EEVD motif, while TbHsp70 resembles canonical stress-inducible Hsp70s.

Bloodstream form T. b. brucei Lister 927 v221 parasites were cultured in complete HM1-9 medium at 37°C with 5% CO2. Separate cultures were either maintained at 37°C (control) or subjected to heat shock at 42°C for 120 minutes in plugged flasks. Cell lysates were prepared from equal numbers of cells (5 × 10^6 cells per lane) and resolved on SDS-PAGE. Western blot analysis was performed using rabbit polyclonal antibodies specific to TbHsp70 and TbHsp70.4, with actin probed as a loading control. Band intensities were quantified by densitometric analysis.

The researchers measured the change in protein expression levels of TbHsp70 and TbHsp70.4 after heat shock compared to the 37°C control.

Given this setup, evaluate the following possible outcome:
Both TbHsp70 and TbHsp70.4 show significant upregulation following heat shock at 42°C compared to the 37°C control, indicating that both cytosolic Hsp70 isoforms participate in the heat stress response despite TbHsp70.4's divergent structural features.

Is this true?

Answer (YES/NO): NO